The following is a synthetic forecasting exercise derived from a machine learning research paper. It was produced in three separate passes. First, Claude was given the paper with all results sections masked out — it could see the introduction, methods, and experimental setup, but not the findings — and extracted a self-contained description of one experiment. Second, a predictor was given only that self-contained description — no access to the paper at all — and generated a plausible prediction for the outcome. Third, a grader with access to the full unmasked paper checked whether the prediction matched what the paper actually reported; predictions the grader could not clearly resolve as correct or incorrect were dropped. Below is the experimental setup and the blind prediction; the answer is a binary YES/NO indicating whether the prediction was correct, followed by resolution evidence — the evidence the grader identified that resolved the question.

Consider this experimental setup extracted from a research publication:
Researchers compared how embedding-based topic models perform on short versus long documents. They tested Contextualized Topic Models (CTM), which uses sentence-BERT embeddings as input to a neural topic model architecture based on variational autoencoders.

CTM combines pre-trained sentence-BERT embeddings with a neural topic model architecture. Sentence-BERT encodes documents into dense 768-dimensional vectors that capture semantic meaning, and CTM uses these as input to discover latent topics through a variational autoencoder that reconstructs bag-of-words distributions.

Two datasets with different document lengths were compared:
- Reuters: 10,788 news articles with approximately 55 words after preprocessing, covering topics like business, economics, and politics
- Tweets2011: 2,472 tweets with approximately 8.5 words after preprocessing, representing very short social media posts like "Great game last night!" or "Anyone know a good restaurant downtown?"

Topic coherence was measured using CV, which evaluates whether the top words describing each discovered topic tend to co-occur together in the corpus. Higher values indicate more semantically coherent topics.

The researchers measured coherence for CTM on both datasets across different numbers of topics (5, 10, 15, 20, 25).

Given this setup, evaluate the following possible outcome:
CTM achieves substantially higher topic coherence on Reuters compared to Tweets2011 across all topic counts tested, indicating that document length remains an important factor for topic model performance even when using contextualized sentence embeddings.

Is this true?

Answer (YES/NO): YES